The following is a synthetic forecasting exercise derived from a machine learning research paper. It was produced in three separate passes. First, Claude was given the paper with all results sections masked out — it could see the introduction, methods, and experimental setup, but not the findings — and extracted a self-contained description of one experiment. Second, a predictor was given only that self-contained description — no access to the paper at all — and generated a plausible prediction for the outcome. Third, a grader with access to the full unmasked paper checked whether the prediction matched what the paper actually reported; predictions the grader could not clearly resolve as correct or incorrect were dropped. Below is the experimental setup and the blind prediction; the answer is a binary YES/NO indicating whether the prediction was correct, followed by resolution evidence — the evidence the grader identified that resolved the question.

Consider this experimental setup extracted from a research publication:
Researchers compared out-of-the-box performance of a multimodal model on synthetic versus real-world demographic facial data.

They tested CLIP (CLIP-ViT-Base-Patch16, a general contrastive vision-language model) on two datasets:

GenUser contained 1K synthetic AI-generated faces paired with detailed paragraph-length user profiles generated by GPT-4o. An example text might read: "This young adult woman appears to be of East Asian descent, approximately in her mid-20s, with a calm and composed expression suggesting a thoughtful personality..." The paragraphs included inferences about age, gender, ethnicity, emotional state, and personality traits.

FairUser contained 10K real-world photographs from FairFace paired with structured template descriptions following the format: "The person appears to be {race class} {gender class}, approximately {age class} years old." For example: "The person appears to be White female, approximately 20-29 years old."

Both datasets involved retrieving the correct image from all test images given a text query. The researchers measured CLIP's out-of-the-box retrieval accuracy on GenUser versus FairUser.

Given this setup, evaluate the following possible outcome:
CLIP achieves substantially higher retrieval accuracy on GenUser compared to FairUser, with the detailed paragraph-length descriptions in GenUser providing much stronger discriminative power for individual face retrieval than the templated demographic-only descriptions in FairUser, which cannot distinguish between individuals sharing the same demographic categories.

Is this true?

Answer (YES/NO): NO